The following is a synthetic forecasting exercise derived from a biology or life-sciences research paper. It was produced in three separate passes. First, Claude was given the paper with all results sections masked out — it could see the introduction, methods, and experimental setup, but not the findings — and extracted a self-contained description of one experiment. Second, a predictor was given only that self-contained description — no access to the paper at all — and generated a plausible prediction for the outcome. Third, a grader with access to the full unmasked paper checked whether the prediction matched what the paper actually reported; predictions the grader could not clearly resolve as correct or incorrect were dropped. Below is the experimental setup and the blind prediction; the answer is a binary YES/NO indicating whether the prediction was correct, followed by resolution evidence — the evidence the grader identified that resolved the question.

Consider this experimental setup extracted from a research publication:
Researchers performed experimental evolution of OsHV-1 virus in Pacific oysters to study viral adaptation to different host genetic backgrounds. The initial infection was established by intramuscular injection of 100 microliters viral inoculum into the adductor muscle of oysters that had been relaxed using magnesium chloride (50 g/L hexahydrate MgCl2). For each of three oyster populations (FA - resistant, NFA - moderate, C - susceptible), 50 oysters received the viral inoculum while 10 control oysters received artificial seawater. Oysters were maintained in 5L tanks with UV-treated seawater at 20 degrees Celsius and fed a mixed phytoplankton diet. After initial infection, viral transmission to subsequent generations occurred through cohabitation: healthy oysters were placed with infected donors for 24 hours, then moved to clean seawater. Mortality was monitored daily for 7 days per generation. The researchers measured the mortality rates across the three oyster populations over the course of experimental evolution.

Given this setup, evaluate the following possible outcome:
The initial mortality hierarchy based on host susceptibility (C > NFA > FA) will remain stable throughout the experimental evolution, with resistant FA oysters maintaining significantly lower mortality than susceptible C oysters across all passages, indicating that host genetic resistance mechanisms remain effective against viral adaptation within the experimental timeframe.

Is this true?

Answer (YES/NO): NO